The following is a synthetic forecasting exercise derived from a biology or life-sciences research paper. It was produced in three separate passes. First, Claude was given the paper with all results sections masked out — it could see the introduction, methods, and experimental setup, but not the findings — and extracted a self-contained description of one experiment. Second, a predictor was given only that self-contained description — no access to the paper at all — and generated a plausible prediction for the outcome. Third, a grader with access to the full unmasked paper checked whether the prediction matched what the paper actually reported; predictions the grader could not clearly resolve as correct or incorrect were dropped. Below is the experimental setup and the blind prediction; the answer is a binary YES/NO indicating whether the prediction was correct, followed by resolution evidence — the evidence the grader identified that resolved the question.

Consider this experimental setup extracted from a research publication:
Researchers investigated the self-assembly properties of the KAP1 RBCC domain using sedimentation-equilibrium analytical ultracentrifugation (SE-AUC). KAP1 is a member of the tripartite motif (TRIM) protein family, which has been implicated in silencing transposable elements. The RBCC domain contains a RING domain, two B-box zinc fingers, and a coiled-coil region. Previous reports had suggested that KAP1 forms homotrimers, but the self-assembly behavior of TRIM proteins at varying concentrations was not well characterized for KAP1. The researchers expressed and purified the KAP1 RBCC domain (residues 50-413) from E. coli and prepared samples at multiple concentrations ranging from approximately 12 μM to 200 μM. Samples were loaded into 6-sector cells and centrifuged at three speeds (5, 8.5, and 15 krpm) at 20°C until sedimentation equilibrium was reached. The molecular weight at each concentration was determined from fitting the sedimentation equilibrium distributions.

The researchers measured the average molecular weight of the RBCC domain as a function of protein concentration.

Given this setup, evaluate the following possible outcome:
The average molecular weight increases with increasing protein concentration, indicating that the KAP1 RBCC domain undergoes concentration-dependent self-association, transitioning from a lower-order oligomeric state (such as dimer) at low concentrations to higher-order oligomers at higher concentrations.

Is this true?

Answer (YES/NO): YES